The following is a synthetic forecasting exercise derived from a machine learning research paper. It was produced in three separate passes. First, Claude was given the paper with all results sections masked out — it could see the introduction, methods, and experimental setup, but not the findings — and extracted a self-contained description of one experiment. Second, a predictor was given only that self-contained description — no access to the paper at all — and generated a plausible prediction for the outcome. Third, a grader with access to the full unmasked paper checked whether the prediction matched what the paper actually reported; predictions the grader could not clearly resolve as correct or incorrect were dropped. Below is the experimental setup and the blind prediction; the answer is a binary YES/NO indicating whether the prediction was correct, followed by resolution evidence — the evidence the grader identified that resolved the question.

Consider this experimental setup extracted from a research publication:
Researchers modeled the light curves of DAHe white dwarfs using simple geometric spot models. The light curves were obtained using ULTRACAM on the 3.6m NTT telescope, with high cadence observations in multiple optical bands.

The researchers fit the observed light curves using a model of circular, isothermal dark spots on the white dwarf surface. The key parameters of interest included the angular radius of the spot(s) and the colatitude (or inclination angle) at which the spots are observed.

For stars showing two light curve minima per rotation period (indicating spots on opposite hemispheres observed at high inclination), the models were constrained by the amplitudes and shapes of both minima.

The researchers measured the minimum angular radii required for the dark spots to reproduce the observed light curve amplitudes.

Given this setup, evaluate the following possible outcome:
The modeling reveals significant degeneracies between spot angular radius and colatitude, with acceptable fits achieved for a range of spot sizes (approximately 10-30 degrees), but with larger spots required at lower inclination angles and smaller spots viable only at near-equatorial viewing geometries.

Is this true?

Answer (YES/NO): NO